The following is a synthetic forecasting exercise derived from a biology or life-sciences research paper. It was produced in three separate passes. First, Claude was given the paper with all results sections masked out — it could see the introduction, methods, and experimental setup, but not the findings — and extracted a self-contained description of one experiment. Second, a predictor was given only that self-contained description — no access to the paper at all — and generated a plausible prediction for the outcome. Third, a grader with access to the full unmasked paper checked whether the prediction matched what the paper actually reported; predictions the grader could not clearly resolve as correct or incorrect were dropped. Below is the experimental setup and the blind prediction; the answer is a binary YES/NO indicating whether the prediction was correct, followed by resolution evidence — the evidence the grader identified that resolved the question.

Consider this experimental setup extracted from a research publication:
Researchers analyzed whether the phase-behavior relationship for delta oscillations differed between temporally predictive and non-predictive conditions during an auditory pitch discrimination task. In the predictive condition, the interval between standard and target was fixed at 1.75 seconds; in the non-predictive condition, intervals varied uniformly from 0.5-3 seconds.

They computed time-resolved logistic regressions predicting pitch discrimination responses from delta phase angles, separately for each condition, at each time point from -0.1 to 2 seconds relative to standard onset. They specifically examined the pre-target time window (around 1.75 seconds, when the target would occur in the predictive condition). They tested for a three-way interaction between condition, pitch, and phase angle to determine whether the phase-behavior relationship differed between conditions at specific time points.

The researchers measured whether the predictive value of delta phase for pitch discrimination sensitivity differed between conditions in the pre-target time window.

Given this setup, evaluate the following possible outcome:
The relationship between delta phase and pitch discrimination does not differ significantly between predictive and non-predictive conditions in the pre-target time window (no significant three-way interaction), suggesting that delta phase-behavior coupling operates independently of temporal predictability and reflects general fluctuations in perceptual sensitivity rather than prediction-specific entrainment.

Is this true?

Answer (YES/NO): NO